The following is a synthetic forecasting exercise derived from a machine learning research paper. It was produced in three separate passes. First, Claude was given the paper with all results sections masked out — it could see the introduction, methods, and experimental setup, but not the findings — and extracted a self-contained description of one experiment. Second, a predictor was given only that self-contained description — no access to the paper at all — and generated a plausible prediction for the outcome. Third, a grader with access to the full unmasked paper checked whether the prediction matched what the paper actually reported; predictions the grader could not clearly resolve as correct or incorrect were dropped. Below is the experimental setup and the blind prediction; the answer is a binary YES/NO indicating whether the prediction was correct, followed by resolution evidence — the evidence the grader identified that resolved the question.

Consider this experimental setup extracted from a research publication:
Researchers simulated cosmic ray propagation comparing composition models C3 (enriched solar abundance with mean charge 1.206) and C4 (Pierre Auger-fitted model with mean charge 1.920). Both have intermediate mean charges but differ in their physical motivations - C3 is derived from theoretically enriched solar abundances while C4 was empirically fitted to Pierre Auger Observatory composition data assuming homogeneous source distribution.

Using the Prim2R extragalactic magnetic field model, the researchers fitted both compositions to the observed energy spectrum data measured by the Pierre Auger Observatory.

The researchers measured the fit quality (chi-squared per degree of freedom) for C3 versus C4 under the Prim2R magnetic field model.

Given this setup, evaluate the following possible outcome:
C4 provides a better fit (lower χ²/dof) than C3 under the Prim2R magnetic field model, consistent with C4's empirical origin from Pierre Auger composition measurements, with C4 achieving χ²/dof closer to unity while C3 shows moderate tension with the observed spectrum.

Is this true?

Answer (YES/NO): NO